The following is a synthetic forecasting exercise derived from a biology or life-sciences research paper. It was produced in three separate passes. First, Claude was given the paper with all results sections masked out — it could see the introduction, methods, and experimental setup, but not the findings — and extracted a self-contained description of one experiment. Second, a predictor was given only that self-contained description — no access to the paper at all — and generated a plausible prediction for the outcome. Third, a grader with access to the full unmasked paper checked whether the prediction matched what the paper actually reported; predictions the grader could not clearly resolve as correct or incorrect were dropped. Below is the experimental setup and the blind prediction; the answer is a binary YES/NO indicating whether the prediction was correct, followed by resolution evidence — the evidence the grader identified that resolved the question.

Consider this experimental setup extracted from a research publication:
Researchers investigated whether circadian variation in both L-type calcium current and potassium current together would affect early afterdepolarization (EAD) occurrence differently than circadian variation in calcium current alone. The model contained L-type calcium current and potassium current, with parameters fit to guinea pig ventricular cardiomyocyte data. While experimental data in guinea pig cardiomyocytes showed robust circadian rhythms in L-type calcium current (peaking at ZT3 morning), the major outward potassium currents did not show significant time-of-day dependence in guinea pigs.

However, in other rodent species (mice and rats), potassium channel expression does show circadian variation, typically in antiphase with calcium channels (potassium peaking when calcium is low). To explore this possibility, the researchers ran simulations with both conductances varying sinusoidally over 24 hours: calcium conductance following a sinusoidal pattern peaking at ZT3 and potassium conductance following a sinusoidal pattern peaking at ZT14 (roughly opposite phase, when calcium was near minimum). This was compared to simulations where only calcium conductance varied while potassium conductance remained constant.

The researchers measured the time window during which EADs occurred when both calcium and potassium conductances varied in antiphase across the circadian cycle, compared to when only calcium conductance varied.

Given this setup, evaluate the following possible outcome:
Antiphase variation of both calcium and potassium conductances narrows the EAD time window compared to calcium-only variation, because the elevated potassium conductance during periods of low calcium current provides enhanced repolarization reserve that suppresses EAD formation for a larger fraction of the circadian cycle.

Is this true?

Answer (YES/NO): YES